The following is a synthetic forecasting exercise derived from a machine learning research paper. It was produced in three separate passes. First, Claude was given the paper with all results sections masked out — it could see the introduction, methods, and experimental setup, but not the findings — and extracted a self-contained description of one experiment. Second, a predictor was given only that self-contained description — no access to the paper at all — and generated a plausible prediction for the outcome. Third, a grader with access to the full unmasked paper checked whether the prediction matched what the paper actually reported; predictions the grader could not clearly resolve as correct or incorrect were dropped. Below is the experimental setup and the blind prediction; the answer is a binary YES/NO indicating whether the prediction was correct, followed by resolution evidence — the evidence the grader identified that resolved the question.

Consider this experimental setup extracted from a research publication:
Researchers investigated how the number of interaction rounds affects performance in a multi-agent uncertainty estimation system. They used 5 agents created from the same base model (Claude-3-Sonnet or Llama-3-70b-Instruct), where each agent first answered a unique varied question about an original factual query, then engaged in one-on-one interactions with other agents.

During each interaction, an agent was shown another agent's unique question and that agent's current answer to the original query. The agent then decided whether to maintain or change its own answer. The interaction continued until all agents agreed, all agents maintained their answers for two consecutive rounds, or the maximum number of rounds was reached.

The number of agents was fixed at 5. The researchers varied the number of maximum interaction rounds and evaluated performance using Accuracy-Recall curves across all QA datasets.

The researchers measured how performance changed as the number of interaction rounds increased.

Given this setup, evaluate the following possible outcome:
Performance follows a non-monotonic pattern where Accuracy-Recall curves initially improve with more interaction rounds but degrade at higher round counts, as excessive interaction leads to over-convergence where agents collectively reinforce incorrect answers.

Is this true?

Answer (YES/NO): NO